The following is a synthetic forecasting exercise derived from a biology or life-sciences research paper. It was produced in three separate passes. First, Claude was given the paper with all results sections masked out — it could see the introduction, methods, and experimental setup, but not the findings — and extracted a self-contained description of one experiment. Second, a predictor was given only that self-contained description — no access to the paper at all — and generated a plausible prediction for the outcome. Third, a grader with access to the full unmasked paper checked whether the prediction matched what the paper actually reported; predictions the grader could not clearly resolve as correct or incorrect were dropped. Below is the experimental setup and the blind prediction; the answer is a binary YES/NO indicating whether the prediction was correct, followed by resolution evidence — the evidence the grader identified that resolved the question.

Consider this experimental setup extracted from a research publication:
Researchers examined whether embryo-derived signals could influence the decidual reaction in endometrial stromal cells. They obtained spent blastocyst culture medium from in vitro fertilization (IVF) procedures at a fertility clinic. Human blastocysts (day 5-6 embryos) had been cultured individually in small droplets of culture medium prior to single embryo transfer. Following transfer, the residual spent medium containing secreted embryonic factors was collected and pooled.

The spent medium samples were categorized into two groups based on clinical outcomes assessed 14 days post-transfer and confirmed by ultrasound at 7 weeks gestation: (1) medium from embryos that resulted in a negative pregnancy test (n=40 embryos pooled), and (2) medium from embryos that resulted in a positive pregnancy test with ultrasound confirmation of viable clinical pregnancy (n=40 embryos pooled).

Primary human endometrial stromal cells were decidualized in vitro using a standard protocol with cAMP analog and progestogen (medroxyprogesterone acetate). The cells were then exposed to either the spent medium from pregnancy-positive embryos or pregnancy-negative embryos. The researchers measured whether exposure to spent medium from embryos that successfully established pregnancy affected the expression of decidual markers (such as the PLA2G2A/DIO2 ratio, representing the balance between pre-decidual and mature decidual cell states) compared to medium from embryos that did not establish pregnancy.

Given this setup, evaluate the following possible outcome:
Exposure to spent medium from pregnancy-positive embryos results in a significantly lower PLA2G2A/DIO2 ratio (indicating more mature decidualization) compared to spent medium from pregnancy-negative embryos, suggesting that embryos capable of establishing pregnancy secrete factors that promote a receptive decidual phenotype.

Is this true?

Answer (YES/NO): NO